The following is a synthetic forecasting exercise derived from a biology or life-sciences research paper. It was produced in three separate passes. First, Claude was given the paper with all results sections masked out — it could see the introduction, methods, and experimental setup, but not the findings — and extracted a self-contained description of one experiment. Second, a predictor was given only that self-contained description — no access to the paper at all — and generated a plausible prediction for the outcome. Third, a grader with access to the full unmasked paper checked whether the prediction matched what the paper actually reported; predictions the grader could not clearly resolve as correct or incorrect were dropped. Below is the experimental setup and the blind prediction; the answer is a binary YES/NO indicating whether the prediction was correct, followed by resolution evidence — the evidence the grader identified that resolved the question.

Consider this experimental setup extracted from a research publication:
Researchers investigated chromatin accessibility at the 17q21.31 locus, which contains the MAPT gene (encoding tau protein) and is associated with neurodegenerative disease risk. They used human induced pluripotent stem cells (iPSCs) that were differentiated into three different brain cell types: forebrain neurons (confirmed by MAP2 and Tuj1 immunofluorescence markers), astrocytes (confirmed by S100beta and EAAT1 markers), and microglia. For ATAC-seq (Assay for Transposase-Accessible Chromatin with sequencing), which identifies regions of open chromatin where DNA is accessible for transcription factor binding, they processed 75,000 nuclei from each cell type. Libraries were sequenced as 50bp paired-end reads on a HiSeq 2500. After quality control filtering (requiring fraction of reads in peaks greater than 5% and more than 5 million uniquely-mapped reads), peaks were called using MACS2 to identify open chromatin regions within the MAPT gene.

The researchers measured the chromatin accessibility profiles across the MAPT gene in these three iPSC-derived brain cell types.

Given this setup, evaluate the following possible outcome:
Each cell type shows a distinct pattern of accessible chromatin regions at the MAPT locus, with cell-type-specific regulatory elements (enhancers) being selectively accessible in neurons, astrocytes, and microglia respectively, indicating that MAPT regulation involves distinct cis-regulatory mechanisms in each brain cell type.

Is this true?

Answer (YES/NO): NO